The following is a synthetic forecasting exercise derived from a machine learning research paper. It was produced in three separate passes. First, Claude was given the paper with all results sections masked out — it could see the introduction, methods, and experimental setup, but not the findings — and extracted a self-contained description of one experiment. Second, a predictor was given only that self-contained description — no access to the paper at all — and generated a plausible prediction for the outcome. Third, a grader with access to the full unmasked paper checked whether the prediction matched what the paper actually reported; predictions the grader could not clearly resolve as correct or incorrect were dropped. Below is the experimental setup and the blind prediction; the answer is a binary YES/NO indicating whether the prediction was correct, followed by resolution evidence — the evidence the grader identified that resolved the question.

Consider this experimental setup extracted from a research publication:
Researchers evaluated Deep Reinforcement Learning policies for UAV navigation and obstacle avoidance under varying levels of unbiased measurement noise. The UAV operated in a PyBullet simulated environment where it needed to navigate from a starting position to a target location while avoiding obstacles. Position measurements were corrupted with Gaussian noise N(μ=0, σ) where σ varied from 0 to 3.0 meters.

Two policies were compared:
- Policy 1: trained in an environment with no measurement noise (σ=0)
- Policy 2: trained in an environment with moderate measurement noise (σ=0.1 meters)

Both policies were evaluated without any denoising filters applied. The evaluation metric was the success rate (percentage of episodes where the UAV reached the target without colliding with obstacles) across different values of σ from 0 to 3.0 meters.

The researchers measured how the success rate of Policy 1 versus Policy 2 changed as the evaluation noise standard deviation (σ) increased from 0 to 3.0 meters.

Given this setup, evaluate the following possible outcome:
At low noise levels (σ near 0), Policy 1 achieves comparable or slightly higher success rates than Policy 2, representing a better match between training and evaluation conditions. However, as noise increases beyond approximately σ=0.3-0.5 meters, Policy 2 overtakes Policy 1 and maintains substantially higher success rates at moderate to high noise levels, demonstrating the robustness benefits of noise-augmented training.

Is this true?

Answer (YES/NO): NO